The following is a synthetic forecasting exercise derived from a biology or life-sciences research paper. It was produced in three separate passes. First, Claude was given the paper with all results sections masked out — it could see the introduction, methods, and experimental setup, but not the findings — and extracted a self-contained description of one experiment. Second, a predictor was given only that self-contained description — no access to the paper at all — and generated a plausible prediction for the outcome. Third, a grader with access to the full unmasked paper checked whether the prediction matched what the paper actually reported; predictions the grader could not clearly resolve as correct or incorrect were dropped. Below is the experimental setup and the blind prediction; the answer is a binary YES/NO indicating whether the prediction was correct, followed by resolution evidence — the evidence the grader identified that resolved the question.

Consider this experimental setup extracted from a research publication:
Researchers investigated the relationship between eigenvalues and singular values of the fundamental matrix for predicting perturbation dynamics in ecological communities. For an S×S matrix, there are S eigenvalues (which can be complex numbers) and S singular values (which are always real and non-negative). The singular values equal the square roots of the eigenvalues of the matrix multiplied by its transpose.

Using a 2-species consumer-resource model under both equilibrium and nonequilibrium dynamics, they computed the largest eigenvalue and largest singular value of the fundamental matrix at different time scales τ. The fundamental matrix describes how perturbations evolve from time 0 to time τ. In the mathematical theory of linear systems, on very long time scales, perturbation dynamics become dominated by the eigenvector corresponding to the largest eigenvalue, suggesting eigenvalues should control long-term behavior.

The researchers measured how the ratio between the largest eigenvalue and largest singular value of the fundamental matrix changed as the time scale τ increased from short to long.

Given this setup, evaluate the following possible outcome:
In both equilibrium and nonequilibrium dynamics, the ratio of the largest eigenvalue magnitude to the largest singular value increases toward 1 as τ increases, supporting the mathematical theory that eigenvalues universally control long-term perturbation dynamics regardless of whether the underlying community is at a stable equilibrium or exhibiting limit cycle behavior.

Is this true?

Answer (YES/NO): YES